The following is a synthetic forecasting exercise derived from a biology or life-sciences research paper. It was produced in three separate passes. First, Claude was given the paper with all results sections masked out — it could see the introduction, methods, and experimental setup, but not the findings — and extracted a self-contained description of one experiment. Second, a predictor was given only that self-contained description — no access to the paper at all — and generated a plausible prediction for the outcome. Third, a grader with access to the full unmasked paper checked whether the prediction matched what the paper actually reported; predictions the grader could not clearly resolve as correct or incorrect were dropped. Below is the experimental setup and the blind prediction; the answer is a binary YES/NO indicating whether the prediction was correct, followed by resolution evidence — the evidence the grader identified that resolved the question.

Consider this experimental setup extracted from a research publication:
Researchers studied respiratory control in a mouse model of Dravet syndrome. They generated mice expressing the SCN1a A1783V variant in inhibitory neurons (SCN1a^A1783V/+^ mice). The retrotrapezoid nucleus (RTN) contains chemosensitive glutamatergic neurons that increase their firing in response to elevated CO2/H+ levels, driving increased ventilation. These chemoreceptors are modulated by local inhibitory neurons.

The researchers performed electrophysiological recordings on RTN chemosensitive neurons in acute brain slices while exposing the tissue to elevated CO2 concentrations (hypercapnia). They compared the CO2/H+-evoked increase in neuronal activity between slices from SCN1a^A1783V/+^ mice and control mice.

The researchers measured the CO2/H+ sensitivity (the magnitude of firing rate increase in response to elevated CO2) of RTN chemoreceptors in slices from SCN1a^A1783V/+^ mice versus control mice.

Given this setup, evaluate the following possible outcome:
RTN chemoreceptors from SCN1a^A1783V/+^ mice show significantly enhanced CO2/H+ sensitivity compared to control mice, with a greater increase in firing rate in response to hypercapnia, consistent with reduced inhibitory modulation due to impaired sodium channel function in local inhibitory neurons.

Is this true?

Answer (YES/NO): YES